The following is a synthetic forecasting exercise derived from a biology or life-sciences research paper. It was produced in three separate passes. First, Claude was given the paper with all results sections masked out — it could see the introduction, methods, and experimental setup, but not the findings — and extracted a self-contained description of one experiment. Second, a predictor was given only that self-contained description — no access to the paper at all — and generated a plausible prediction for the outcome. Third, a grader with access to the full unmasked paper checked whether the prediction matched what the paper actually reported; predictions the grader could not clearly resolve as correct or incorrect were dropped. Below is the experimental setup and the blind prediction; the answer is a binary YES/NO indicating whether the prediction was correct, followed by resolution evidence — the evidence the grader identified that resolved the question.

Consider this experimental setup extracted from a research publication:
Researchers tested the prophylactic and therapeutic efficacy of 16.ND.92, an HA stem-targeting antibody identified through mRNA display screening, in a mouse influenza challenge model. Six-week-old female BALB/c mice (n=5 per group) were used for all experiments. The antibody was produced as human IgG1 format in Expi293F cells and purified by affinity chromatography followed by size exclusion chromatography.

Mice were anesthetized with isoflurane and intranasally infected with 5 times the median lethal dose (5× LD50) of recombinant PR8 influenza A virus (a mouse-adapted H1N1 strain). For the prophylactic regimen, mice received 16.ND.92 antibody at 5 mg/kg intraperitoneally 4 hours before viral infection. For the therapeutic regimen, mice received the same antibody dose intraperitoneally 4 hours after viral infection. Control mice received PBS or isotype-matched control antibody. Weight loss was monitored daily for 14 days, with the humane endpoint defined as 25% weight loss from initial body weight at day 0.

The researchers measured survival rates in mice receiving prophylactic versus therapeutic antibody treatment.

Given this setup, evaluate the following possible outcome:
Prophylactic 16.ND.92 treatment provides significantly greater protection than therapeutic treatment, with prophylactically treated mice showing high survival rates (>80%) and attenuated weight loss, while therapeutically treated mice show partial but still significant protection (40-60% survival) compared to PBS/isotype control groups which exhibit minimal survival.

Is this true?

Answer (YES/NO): NO